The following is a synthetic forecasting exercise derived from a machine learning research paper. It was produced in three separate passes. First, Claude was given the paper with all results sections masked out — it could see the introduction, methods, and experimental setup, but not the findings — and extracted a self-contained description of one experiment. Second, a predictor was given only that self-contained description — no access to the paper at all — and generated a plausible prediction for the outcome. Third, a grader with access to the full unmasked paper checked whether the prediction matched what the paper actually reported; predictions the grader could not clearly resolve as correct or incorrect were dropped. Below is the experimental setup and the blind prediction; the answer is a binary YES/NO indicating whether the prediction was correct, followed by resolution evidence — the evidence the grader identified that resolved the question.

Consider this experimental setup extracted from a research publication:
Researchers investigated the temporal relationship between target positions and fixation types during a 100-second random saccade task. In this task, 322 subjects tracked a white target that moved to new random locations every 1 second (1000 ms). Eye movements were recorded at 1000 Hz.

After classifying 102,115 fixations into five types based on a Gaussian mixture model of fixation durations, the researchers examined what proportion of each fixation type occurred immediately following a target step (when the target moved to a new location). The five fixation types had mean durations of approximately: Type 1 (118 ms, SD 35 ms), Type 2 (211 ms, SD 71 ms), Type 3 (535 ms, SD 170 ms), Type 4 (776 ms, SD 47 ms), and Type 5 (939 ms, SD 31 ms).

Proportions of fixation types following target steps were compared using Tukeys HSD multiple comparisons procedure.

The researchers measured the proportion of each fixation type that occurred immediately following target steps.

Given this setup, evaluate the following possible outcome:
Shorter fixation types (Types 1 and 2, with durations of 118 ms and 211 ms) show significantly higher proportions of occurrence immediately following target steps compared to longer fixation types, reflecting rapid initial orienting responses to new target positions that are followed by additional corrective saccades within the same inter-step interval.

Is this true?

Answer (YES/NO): NO